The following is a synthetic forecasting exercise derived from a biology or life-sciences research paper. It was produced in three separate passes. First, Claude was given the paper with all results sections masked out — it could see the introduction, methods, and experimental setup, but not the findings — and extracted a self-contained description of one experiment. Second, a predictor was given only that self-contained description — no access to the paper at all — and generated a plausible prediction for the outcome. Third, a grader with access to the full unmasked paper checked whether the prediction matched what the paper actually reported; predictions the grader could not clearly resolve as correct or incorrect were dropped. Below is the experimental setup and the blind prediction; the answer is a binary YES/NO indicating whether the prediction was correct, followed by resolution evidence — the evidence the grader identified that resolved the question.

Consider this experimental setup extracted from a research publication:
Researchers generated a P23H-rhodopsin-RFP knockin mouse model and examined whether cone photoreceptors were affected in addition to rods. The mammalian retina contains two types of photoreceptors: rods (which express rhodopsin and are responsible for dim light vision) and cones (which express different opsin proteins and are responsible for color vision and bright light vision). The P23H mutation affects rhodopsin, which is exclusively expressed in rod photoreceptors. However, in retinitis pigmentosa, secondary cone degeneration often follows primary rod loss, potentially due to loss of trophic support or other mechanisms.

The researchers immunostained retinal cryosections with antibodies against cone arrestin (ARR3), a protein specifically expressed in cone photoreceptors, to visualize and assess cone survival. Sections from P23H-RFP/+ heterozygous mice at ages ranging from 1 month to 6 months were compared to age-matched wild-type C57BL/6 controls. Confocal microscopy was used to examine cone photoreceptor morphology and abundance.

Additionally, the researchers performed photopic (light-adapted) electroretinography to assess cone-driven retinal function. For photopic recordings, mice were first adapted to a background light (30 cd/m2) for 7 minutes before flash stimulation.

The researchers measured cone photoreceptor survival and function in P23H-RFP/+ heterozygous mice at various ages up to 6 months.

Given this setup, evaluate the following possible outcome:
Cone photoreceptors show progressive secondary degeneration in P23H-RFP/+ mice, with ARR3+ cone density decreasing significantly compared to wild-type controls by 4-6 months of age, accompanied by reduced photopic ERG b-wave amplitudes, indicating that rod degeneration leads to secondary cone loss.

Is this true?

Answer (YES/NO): NO